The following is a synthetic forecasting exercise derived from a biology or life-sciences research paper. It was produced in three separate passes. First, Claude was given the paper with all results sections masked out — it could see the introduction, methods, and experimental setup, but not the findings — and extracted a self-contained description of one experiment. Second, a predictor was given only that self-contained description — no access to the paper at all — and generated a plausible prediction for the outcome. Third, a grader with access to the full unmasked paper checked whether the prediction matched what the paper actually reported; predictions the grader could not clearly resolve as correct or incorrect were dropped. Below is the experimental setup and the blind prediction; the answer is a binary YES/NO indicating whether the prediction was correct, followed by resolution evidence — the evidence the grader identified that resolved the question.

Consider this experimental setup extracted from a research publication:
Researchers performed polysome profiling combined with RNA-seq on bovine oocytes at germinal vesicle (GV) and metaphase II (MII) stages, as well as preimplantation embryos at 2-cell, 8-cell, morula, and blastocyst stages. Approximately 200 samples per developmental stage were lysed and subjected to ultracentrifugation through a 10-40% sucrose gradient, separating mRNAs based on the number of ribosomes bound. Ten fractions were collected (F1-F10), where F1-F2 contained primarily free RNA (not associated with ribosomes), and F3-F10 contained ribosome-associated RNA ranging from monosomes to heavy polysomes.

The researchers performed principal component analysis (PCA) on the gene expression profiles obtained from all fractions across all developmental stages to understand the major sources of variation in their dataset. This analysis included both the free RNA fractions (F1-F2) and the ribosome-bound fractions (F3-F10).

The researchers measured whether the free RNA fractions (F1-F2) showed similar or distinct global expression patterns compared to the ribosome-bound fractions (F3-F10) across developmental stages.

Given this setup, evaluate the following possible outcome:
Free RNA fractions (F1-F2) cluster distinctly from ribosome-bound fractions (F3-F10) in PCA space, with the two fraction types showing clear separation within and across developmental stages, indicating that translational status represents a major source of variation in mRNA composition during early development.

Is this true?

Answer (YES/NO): YES